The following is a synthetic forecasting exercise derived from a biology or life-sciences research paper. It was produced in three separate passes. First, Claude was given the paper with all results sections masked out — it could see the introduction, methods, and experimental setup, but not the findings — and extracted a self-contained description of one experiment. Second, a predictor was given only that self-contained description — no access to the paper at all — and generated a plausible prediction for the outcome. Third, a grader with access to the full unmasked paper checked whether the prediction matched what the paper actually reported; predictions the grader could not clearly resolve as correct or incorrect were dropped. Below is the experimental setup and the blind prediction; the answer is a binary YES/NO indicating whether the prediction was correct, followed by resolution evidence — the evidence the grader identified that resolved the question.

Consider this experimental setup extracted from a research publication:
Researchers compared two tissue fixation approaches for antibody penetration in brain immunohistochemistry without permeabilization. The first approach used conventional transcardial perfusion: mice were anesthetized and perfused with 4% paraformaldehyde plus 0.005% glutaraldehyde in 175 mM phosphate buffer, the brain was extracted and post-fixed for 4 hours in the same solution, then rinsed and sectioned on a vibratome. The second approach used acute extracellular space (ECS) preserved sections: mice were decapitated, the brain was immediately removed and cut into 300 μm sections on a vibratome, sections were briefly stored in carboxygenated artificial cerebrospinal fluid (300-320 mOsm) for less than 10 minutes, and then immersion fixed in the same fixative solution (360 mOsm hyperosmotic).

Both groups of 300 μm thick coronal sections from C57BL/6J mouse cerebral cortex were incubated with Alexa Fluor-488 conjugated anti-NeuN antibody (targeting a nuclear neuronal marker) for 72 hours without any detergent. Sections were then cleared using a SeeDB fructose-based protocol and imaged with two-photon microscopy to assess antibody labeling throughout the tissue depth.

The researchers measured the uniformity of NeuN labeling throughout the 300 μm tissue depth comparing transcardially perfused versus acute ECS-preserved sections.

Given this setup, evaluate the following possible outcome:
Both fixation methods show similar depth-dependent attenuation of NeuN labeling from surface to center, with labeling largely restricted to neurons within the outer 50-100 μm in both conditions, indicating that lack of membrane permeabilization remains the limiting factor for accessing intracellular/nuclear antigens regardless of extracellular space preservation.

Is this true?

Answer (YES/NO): NO